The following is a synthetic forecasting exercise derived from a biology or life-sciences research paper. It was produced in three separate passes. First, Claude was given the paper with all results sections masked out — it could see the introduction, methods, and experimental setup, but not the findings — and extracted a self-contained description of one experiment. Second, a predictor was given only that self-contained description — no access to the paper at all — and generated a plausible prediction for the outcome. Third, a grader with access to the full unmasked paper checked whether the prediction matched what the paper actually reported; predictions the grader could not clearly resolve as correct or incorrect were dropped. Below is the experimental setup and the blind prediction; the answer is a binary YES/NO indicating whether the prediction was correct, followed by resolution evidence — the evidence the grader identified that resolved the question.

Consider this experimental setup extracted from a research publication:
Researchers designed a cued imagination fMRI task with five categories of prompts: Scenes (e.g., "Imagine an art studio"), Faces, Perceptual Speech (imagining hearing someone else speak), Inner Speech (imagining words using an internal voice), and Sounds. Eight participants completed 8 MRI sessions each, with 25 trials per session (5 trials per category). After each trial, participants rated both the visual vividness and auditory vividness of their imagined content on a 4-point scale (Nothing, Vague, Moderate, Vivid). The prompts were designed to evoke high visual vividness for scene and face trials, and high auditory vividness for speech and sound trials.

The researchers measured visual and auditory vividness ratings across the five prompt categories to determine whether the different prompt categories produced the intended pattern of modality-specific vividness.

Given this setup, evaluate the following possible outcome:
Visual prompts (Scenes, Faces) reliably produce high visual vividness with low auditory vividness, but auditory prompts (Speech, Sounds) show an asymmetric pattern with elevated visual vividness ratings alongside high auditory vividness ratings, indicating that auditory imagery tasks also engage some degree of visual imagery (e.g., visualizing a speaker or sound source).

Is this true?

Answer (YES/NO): NO